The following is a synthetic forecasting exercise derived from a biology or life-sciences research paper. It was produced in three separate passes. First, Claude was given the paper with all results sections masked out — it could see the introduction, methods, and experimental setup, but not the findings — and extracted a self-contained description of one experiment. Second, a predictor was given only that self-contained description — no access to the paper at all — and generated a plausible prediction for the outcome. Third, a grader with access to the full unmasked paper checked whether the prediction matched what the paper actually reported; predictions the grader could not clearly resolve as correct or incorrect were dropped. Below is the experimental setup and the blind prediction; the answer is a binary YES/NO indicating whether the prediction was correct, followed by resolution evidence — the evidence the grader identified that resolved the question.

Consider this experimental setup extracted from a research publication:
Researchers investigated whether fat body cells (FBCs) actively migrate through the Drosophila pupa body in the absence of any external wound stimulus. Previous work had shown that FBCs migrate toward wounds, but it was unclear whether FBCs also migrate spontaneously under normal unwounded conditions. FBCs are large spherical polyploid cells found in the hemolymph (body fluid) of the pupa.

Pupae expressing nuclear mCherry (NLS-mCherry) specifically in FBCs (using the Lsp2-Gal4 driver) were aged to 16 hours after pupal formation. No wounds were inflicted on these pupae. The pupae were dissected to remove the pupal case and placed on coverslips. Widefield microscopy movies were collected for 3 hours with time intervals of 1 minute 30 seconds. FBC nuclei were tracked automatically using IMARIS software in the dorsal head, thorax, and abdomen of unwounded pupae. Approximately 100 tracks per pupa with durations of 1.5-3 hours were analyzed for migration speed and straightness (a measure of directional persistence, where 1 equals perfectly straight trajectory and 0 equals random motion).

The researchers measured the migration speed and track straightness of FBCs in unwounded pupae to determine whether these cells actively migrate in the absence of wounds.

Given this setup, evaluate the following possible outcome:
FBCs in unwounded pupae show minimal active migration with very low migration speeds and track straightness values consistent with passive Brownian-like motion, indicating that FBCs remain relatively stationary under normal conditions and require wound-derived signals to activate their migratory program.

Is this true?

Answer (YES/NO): NO